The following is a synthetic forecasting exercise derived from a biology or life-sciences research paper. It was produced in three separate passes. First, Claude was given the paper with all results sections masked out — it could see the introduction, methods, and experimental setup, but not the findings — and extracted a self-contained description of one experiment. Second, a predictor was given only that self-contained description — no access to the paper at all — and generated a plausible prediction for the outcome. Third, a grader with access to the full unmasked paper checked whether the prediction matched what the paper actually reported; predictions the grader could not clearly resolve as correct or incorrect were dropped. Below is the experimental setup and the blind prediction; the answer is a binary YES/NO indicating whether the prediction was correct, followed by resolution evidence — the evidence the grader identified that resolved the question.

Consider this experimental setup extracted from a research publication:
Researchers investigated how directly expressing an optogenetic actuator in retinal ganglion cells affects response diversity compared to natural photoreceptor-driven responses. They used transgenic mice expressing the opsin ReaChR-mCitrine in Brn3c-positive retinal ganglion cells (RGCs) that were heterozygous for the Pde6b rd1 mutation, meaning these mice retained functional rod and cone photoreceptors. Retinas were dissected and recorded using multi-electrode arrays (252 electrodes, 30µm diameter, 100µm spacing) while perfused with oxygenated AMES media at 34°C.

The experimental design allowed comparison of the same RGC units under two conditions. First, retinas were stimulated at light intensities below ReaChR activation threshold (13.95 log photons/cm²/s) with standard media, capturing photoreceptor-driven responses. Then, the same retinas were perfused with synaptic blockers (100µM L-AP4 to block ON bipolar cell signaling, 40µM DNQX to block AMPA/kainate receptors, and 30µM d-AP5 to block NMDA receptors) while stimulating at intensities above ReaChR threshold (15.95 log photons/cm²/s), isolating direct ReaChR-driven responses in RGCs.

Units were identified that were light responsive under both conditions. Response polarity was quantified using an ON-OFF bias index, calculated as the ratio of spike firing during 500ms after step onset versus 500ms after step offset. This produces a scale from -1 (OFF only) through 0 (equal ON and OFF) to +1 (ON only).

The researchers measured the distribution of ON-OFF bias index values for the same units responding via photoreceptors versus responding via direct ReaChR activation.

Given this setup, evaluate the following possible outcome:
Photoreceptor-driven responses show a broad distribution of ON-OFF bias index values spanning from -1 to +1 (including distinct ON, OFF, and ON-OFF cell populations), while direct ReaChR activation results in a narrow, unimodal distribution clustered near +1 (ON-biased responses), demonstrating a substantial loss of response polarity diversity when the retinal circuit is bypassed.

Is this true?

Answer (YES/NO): YES